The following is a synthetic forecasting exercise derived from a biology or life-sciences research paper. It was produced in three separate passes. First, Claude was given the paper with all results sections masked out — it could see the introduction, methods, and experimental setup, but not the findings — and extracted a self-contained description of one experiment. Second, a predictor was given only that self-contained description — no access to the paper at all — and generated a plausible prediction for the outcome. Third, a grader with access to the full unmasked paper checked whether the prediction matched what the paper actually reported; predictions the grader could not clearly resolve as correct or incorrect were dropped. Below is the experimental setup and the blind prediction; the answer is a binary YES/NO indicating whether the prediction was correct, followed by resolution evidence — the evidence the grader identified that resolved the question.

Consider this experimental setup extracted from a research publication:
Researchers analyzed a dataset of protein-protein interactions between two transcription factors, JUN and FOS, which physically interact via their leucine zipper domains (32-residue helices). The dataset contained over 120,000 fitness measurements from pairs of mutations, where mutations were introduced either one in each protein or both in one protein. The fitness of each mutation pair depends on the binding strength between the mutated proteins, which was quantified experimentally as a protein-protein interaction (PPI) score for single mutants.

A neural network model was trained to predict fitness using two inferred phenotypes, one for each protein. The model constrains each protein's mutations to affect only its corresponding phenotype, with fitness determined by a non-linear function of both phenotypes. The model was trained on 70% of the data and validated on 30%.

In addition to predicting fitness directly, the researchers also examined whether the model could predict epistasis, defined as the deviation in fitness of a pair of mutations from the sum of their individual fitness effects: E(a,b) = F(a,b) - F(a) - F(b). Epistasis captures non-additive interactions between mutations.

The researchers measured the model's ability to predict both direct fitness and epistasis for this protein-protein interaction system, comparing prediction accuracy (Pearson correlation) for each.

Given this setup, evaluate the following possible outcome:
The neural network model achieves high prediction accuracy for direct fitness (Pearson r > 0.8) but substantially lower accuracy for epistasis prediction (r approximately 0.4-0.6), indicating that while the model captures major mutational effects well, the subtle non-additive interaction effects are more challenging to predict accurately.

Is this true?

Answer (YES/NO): NO